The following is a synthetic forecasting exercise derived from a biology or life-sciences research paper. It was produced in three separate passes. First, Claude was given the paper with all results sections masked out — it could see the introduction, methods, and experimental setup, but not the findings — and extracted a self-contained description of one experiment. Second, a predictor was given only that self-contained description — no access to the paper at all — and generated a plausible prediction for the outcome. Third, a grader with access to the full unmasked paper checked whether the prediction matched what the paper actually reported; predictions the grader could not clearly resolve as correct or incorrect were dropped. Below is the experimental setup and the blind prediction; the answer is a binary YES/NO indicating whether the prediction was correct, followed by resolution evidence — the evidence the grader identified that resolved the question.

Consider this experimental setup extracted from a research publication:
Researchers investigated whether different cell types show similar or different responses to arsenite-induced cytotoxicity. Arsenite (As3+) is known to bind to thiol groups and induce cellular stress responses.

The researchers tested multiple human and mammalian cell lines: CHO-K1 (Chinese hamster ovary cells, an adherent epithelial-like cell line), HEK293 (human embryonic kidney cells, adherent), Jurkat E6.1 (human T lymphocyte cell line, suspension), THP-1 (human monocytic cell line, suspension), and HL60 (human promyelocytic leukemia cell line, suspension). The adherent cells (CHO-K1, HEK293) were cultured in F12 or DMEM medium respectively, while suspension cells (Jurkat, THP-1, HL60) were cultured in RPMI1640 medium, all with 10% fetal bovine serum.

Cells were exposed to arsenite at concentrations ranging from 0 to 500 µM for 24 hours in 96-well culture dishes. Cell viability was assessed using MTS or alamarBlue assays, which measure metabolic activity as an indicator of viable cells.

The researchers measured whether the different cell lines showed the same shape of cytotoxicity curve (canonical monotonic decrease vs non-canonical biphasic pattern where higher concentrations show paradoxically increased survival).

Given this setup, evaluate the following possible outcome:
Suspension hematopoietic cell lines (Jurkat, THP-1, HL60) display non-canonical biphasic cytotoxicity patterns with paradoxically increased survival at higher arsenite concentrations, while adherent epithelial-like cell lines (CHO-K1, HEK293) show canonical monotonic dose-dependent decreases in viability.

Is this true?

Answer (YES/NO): NO